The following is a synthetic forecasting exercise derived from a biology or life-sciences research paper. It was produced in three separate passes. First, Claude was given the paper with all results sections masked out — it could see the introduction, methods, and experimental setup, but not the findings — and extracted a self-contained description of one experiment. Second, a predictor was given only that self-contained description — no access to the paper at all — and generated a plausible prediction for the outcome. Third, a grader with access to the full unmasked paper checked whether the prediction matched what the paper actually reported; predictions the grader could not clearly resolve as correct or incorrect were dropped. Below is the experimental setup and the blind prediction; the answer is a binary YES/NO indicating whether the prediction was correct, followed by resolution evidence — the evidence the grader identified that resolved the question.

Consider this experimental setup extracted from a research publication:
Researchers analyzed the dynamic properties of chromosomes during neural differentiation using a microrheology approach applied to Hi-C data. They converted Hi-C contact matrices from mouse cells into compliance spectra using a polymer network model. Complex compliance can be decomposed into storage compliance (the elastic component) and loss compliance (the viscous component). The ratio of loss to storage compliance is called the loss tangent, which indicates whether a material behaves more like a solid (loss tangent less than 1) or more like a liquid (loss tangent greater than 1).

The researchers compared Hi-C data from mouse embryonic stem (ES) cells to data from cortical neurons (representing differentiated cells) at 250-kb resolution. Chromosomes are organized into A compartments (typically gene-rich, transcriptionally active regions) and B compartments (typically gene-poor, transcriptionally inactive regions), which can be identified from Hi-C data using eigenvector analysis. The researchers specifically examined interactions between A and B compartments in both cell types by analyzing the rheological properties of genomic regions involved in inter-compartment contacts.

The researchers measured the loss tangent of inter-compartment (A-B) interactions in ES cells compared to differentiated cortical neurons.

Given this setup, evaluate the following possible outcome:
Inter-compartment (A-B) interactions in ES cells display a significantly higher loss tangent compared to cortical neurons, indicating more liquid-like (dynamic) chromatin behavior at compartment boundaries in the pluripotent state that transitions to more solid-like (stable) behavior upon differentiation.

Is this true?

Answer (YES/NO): NO